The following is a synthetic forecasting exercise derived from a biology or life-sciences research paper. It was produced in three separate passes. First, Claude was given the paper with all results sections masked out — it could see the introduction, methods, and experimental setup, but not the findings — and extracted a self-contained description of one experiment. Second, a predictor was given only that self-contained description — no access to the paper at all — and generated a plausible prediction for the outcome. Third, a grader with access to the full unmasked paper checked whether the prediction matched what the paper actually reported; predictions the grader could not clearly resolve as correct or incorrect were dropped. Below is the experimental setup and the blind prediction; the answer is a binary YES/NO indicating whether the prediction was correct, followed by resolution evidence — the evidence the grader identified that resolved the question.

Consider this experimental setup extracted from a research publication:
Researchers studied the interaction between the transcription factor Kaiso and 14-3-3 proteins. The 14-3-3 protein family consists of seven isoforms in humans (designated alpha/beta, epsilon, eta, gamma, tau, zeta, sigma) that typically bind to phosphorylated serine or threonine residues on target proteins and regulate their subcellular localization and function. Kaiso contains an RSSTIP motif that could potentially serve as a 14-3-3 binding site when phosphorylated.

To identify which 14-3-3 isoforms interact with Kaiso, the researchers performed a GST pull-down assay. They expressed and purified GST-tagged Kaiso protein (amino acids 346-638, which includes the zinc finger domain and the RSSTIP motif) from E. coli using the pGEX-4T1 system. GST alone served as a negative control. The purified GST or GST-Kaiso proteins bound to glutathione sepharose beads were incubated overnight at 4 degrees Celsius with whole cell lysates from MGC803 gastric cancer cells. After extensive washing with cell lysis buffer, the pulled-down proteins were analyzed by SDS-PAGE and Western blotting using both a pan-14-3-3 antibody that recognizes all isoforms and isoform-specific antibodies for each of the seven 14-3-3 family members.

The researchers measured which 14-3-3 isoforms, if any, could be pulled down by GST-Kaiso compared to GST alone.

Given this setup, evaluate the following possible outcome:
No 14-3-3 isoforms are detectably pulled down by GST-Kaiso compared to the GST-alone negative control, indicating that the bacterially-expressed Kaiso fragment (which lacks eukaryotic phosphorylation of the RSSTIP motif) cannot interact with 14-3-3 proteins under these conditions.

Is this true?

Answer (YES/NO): NO